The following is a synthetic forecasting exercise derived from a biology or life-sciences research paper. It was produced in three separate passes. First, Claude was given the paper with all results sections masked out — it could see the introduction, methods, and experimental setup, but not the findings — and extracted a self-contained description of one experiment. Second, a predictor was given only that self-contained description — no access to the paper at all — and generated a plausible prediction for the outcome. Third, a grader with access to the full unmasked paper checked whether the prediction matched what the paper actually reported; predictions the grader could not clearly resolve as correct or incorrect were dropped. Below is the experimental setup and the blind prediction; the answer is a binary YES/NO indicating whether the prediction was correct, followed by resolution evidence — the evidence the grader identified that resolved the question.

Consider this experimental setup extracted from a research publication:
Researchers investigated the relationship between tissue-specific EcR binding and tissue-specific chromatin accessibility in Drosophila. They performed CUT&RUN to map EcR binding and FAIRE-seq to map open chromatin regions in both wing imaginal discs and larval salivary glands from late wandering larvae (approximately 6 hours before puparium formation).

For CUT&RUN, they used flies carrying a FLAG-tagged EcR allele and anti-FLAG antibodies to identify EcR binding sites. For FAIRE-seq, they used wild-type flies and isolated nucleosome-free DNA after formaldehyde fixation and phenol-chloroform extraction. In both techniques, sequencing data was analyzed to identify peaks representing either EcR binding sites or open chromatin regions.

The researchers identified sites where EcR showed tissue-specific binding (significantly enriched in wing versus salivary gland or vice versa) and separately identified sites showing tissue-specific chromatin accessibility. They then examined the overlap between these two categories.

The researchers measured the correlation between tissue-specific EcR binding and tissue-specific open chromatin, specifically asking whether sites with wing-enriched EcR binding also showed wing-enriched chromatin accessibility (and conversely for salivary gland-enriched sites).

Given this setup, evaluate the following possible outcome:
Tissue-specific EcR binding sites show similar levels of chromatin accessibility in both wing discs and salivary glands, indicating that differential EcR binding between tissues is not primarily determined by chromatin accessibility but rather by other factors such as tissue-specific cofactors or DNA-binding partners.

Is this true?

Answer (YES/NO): NO